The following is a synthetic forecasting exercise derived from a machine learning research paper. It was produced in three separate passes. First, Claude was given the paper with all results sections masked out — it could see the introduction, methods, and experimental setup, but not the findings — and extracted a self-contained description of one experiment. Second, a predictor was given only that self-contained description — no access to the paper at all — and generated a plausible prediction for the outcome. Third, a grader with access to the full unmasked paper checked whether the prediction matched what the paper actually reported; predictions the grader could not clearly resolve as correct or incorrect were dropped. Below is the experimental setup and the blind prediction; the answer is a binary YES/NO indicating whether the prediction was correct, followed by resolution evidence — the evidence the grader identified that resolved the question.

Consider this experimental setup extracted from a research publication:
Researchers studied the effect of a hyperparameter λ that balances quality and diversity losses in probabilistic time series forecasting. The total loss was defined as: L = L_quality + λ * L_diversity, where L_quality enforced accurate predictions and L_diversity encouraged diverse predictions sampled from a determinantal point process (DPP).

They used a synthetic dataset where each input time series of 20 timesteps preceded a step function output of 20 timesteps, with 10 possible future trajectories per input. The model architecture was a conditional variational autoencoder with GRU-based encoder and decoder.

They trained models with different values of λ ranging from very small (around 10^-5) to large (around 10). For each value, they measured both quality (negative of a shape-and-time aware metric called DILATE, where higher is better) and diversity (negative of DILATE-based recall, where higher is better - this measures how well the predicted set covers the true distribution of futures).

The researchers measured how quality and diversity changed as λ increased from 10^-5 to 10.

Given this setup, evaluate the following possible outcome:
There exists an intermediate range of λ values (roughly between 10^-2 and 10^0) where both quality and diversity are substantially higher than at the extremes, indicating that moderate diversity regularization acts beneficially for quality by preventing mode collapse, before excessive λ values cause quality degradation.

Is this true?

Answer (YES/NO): NO